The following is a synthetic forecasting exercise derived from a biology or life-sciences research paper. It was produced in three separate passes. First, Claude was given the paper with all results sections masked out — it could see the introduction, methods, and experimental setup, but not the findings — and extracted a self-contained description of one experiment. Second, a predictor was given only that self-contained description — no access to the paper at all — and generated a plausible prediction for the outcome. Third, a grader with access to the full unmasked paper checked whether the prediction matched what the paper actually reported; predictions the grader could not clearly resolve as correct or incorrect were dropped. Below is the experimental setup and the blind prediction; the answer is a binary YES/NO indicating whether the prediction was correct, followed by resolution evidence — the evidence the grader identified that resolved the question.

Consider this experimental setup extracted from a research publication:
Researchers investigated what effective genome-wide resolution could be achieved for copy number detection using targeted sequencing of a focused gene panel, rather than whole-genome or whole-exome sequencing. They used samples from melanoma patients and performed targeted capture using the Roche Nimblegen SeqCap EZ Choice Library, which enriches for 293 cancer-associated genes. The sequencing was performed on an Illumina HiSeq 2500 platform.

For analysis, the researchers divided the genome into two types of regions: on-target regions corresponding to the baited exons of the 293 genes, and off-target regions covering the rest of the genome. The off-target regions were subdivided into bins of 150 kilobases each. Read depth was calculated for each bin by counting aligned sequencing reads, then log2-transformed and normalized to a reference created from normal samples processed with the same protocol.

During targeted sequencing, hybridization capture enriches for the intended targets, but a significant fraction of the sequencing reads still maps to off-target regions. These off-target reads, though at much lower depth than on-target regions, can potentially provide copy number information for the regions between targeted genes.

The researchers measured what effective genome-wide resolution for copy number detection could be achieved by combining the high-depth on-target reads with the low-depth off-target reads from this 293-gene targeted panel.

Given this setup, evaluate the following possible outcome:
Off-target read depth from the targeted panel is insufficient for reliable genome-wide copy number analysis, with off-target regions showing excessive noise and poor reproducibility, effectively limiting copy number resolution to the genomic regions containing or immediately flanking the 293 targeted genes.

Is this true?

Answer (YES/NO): NO